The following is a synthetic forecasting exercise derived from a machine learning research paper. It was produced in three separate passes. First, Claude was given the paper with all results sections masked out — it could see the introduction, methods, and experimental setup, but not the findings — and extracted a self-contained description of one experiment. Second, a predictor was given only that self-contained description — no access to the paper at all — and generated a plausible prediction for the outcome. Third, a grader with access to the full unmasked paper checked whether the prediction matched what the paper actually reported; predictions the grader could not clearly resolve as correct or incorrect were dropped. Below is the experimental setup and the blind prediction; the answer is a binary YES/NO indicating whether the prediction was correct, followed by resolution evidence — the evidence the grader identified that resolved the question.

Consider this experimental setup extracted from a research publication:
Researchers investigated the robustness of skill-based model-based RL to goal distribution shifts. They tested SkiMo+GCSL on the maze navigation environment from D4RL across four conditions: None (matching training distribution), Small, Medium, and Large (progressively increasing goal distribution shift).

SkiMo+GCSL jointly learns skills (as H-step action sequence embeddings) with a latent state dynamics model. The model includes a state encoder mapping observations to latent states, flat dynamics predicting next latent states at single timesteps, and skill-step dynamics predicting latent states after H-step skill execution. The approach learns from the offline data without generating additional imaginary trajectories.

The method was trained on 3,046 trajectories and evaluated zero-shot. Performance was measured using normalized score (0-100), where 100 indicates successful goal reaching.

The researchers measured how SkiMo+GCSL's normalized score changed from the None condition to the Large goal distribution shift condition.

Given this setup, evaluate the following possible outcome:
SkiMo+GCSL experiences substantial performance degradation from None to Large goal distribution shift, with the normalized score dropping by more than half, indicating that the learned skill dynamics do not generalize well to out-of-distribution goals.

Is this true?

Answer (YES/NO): YES